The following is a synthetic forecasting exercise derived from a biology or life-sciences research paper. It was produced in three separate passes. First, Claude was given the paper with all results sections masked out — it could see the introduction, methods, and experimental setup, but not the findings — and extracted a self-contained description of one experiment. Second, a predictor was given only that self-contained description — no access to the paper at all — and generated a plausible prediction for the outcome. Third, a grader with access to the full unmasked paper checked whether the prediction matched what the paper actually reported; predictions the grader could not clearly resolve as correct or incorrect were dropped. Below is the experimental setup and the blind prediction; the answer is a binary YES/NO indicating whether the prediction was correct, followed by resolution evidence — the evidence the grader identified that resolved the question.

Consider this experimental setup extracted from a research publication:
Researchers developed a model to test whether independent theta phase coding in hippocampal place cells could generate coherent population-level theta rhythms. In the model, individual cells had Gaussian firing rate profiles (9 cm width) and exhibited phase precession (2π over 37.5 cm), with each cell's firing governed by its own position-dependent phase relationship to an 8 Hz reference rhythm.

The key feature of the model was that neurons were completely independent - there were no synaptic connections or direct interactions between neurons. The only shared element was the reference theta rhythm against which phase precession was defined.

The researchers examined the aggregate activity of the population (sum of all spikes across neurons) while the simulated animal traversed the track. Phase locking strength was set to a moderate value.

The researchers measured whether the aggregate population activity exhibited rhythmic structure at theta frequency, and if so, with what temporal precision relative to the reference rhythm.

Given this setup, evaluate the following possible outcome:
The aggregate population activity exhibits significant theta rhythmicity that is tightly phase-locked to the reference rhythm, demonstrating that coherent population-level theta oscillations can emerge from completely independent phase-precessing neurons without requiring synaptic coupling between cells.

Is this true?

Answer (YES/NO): YES